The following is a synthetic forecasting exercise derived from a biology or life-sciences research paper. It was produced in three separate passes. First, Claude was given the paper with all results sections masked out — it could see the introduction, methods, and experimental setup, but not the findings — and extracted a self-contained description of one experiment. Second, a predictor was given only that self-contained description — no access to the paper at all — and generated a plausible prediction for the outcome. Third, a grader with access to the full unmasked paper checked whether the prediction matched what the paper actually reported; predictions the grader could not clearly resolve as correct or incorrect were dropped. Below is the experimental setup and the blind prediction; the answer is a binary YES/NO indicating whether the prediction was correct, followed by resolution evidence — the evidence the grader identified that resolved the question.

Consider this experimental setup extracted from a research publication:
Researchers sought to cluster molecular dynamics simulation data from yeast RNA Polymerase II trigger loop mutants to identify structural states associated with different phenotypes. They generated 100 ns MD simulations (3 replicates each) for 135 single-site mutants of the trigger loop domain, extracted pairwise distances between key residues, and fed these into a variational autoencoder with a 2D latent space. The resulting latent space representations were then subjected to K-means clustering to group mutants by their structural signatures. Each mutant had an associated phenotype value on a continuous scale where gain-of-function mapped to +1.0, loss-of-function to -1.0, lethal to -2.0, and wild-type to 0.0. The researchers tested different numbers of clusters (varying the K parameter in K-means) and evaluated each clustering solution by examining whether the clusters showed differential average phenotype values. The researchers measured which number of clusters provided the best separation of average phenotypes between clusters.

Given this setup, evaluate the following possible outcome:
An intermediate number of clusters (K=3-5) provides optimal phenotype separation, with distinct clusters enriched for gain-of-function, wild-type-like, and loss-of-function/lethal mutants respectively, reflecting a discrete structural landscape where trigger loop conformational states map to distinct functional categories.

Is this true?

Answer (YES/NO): NO